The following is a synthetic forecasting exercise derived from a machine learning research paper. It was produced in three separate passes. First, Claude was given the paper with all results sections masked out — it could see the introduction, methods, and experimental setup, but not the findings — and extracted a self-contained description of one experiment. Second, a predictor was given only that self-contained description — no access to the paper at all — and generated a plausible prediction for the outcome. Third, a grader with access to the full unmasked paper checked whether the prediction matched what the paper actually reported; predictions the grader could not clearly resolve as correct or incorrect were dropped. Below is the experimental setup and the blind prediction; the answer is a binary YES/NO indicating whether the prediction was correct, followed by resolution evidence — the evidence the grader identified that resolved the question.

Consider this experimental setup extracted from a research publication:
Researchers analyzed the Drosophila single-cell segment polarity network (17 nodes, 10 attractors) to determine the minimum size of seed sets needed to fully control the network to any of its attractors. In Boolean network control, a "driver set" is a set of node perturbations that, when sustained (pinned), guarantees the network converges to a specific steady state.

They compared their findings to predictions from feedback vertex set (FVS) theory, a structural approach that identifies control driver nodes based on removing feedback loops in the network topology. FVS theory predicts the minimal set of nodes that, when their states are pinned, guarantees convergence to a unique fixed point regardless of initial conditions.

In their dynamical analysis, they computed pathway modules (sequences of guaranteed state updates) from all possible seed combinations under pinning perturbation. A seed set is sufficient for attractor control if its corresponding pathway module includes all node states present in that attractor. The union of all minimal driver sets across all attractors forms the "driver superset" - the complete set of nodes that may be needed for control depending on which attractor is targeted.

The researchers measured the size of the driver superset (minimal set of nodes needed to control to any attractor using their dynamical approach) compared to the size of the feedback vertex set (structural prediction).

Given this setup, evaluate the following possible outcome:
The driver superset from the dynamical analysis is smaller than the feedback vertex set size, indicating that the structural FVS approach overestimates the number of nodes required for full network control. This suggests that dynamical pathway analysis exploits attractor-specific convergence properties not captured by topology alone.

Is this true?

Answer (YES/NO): NO